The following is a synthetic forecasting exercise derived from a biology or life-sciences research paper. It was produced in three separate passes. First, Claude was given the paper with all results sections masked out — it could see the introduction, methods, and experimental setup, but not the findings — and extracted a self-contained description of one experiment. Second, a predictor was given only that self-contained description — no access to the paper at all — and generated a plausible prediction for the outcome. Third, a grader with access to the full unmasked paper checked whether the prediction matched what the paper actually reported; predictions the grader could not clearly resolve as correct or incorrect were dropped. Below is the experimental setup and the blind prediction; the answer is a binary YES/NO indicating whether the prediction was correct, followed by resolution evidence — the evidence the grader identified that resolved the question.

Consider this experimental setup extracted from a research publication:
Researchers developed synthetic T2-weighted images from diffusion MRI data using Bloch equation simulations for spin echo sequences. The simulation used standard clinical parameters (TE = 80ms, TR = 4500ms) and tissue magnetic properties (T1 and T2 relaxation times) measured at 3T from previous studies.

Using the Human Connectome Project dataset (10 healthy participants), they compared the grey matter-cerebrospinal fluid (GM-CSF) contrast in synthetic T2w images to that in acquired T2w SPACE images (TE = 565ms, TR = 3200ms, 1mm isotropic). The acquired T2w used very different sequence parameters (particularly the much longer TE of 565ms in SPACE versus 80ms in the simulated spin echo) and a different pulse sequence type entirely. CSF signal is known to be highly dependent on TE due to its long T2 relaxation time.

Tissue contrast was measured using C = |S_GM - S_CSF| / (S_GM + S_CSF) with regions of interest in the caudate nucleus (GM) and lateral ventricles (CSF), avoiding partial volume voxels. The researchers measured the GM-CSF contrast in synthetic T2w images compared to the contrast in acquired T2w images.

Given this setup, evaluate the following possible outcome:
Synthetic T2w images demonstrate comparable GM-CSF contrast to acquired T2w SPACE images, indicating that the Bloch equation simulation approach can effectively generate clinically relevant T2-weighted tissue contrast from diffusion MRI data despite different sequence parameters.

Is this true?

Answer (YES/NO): YES